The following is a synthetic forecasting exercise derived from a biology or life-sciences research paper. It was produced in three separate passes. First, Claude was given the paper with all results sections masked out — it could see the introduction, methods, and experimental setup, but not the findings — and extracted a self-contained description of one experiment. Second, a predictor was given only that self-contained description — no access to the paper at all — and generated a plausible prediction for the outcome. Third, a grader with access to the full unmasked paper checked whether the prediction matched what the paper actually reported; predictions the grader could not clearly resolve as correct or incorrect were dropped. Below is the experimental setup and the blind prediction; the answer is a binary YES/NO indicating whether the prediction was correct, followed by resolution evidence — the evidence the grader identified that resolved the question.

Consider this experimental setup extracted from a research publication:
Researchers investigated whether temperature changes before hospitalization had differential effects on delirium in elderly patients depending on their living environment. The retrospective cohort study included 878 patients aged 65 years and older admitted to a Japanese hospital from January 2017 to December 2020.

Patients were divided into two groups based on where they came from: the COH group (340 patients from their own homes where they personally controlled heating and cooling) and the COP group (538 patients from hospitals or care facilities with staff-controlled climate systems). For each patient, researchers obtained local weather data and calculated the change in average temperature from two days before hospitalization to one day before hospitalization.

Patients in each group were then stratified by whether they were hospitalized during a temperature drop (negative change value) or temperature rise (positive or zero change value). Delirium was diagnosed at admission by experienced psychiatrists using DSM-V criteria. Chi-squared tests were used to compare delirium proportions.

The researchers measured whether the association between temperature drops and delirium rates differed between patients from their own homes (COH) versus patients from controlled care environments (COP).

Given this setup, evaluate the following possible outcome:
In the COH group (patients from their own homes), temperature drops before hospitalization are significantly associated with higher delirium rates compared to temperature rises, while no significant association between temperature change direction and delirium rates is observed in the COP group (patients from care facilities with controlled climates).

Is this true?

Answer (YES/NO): NO